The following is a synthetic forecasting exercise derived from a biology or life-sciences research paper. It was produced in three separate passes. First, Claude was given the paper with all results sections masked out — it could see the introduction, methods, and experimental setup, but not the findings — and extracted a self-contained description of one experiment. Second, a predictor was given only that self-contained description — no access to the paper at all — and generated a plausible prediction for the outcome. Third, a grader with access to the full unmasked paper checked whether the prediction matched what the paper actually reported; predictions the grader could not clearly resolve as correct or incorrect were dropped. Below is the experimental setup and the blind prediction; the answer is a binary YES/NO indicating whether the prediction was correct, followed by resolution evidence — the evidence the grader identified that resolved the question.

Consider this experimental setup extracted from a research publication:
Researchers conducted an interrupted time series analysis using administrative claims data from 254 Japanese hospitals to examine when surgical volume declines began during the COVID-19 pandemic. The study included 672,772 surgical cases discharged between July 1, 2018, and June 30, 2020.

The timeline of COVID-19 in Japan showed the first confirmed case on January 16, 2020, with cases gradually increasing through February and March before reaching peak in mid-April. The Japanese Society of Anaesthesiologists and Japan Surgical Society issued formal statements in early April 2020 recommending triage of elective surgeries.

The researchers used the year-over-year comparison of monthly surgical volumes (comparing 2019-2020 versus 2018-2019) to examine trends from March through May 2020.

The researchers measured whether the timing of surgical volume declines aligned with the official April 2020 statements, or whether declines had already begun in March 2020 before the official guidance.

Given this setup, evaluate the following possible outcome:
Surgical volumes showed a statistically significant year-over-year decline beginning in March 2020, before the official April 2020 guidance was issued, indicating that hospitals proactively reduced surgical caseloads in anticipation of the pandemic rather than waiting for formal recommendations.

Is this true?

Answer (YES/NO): NO